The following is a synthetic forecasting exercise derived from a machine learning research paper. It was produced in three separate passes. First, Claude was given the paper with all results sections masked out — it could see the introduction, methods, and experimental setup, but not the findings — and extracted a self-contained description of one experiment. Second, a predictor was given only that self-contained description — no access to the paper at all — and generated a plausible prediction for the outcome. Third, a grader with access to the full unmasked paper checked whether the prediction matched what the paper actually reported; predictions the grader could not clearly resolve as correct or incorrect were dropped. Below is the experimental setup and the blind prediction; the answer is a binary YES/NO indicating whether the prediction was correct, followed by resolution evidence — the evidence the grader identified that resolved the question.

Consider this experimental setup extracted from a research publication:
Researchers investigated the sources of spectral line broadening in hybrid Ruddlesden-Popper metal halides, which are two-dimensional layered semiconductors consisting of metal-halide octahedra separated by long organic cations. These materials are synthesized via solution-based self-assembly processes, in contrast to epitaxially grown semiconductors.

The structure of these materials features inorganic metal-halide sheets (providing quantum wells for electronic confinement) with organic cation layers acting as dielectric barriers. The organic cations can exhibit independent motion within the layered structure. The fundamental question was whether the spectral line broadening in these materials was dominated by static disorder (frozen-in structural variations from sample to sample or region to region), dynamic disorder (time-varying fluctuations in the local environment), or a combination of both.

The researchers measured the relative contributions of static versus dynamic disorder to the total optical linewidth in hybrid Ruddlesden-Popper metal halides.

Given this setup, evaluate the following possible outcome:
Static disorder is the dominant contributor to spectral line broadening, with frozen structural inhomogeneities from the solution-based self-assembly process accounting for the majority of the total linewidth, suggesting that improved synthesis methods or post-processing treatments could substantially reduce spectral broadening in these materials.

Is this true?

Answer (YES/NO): NO